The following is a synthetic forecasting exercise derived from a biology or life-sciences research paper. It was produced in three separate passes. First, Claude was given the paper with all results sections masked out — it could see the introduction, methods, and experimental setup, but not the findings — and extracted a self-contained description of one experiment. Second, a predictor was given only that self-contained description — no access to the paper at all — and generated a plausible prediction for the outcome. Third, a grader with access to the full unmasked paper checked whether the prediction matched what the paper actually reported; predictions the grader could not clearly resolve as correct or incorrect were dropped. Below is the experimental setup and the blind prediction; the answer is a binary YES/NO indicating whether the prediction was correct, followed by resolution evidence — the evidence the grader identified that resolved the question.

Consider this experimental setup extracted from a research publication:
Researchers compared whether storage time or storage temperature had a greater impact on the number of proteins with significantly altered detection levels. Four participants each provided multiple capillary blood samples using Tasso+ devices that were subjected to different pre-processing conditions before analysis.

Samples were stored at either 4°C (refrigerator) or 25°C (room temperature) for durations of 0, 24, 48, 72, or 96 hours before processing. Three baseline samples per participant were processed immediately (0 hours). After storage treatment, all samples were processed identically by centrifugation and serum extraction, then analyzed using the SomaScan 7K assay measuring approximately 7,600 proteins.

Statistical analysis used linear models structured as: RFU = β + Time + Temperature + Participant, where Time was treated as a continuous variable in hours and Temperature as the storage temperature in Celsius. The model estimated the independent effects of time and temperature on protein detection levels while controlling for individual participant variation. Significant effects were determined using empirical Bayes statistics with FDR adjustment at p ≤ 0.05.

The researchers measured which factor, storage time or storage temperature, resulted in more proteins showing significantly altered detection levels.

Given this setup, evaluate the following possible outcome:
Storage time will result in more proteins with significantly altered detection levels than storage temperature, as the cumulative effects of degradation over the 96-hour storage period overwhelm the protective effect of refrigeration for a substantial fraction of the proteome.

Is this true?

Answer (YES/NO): YES